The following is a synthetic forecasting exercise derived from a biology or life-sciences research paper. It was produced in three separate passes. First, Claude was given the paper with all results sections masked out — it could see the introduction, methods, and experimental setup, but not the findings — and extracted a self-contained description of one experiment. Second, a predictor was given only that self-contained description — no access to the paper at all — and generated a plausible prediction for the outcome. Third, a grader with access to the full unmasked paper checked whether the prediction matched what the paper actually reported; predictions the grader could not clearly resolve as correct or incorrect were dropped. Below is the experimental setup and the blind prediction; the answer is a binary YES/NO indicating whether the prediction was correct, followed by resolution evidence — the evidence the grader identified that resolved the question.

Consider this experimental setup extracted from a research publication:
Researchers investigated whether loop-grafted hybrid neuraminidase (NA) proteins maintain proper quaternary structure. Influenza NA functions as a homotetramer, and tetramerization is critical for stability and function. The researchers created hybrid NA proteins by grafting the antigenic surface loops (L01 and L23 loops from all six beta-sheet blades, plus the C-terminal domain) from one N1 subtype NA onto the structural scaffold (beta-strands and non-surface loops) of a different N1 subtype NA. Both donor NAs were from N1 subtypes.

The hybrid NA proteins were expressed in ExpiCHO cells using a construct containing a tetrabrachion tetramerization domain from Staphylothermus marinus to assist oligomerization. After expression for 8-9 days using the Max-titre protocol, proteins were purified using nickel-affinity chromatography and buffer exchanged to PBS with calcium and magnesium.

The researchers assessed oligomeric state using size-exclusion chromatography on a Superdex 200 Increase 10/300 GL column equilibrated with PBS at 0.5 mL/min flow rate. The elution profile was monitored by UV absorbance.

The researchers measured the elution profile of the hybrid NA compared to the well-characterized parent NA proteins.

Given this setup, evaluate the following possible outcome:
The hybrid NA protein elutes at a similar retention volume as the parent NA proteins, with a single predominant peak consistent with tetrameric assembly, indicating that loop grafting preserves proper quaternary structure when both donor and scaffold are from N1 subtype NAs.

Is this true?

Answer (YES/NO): YES